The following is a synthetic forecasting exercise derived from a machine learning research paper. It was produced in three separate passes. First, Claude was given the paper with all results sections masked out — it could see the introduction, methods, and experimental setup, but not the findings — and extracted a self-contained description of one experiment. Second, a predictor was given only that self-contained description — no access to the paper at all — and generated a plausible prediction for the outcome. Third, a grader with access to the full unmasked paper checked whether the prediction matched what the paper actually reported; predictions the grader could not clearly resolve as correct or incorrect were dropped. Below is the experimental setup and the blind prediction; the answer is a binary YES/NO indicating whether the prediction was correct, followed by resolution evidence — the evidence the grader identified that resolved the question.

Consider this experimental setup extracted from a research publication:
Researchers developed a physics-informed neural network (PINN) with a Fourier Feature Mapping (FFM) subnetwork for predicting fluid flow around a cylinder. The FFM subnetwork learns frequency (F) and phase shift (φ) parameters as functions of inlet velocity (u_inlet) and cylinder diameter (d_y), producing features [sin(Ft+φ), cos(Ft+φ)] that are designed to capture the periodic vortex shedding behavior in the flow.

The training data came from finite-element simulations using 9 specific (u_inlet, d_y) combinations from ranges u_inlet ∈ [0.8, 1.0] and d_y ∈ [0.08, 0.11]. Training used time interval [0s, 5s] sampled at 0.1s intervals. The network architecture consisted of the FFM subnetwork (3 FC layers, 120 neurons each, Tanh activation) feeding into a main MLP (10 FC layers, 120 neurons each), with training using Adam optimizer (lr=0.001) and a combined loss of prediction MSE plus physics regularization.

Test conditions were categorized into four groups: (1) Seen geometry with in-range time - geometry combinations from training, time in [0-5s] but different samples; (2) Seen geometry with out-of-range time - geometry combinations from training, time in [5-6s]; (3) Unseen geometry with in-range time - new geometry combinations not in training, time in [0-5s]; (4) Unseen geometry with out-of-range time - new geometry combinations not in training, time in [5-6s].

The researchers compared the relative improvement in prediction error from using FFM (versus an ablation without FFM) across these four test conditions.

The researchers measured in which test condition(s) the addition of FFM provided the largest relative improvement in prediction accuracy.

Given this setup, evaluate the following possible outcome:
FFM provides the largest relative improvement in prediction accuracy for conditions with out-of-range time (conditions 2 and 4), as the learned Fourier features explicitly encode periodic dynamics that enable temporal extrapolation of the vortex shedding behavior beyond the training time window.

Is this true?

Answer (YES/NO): NO